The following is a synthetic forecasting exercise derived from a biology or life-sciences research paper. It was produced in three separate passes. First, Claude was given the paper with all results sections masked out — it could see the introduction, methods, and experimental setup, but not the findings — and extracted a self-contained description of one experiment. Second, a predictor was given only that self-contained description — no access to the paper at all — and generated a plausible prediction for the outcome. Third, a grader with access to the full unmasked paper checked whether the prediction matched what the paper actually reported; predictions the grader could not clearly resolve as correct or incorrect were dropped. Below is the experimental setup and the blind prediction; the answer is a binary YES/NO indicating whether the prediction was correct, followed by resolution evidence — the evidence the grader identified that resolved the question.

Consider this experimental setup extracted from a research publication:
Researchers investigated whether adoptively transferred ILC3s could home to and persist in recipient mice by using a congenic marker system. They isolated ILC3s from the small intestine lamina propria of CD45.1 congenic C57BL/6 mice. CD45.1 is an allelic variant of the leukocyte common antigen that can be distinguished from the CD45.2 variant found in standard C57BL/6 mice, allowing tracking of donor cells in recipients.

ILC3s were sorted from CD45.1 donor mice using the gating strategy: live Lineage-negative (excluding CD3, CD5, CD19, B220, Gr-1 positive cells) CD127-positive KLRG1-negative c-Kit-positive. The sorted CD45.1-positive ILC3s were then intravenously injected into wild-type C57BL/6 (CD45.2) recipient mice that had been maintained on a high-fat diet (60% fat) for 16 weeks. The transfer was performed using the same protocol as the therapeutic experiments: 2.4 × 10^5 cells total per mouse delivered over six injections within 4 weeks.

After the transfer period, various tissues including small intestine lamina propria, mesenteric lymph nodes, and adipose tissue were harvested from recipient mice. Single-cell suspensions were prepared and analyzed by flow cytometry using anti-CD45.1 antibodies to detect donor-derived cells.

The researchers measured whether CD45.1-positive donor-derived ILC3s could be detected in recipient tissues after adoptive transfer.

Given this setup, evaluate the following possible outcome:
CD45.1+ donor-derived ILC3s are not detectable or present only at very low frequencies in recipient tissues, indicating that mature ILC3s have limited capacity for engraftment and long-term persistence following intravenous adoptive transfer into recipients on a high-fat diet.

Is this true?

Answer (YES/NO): NO